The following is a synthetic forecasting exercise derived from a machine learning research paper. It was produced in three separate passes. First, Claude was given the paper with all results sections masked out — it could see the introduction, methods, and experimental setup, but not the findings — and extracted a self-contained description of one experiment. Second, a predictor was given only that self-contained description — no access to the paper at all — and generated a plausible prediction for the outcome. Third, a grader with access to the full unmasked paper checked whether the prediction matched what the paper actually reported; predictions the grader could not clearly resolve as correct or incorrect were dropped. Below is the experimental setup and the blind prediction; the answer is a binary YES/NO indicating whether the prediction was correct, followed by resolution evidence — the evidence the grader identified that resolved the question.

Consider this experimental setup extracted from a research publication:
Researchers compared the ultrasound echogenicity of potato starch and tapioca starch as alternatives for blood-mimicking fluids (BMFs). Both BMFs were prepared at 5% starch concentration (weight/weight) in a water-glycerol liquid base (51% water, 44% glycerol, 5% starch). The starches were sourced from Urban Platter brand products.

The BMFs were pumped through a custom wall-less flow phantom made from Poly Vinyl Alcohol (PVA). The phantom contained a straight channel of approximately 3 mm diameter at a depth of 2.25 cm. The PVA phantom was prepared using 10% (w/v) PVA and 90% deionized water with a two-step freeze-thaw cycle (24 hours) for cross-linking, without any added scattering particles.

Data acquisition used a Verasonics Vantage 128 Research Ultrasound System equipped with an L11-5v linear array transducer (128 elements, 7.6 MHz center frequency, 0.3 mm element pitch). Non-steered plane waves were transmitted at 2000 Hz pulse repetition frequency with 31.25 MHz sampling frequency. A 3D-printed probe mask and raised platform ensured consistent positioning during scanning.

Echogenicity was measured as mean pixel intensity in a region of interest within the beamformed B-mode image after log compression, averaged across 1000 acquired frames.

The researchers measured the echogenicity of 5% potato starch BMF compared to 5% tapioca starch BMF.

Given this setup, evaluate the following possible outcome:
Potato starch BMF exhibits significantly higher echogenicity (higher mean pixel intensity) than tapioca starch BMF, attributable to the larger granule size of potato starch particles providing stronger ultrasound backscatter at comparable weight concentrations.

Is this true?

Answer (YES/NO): YES